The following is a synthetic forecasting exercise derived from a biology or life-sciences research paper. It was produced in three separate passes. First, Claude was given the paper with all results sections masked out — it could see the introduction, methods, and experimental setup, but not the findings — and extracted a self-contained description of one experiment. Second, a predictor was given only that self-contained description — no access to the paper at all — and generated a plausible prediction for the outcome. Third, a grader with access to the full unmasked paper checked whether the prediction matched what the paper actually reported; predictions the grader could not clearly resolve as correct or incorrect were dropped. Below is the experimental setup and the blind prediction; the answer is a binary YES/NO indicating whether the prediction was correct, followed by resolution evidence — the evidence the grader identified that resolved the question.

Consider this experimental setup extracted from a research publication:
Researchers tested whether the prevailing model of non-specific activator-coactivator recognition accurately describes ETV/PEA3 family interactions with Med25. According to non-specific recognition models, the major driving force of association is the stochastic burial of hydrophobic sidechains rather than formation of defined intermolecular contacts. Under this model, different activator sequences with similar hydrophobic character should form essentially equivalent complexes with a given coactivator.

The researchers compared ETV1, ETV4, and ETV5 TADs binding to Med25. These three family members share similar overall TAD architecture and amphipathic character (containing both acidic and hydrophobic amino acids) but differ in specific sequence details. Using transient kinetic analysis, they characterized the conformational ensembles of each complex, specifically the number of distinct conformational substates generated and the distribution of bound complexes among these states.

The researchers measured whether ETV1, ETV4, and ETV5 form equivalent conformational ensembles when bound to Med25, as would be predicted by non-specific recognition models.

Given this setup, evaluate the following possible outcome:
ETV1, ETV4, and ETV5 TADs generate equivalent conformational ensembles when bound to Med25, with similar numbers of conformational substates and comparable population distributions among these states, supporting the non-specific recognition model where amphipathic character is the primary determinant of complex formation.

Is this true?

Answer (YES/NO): NO